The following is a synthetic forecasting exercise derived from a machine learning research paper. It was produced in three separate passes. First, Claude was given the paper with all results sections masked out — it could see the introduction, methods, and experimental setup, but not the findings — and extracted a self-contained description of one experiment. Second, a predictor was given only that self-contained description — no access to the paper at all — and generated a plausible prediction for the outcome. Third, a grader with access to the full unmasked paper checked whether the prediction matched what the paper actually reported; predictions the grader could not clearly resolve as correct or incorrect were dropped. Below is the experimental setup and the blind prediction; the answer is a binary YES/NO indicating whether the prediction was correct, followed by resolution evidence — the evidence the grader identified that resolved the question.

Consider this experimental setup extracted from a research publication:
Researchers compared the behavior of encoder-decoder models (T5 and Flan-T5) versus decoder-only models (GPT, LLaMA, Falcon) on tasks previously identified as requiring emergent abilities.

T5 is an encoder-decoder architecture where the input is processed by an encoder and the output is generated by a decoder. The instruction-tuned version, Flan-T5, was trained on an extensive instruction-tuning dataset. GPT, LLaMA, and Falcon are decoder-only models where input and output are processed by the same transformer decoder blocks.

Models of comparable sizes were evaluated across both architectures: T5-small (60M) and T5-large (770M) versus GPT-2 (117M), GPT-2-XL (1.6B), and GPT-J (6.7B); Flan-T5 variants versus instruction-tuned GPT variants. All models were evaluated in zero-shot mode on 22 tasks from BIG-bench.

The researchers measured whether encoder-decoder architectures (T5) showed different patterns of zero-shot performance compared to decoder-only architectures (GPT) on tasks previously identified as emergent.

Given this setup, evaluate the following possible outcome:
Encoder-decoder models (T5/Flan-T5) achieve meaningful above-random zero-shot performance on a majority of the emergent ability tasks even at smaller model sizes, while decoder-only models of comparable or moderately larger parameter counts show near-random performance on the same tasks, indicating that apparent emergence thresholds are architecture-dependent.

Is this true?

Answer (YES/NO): NO